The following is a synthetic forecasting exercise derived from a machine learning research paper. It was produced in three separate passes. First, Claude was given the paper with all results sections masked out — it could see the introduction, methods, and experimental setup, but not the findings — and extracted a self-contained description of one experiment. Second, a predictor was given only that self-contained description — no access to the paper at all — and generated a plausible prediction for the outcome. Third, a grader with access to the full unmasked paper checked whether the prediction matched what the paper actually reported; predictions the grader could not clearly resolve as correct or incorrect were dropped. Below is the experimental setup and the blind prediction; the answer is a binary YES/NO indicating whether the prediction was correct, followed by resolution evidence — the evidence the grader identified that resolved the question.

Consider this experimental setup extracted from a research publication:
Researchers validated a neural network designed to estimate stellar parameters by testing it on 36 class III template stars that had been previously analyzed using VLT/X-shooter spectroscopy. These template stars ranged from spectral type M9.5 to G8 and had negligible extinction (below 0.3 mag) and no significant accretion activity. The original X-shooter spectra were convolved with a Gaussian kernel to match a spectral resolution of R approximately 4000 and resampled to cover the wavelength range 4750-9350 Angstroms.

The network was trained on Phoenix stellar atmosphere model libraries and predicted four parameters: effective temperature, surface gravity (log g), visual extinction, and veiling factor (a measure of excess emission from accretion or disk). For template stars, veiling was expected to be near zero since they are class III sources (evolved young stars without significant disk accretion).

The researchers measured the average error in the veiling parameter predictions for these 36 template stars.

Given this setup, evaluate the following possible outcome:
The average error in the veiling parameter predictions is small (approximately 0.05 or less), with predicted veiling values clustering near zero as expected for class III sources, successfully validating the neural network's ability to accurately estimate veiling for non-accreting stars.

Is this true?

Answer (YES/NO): NO